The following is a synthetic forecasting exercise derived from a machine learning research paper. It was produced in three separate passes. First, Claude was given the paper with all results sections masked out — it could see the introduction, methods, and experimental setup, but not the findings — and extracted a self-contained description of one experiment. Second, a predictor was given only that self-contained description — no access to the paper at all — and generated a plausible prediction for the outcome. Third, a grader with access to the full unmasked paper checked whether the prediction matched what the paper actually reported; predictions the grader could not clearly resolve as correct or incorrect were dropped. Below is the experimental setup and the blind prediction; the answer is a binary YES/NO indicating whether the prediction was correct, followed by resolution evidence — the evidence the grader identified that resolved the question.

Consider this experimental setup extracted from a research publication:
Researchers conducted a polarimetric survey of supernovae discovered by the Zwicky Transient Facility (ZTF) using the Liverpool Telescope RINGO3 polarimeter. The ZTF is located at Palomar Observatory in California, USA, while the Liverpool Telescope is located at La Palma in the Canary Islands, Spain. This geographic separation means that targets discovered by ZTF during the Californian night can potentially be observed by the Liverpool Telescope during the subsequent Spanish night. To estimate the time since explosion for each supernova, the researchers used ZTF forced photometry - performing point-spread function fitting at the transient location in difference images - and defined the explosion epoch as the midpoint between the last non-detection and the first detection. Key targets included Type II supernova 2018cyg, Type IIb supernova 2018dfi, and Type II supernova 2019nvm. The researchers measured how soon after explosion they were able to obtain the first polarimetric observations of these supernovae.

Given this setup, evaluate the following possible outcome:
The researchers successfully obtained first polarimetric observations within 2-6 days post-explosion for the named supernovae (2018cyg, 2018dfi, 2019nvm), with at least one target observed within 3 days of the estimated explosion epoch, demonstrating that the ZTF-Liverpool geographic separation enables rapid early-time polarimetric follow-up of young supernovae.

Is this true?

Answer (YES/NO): YES